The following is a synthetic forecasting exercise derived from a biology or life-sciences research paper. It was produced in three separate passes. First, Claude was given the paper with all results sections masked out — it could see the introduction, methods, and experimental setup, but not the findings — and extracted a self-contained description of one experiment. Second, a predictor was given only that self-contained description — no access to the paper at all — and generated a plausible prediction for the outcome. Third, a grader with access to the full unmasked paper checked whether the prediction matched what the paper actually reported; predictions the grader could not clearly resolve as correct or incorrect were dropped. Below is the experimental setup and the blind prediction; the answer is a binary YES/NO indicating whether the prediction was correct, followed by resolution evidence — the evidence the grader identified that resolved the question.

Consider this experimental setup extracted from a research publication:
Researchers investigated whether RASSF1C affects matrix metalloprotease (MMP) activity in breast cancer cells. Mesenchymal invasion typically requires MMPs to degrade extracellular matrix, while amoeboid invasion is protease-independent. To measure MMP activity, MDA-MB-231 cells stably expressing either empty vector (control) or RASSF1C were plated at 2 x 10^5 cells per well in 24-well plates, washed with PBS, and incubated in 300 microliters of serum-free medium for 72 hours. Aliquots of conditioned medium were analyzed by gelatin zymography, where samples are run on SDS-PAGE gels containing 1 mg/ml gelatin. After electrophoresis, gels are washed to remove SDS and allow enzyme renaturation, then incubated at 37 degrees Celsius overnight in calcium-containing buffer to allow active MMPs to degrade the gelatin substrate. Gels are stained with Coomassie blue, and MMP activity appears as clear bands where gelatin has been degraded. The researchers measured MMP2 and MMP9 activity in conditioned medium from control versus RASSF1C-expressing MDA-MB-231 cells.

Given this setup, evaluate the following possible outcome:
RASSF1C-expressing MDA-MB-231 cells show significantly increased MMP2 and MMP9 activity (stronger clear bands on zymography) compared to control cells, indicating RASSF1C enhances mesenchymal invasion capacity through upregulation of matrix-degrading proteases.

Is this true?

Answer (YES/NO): NO